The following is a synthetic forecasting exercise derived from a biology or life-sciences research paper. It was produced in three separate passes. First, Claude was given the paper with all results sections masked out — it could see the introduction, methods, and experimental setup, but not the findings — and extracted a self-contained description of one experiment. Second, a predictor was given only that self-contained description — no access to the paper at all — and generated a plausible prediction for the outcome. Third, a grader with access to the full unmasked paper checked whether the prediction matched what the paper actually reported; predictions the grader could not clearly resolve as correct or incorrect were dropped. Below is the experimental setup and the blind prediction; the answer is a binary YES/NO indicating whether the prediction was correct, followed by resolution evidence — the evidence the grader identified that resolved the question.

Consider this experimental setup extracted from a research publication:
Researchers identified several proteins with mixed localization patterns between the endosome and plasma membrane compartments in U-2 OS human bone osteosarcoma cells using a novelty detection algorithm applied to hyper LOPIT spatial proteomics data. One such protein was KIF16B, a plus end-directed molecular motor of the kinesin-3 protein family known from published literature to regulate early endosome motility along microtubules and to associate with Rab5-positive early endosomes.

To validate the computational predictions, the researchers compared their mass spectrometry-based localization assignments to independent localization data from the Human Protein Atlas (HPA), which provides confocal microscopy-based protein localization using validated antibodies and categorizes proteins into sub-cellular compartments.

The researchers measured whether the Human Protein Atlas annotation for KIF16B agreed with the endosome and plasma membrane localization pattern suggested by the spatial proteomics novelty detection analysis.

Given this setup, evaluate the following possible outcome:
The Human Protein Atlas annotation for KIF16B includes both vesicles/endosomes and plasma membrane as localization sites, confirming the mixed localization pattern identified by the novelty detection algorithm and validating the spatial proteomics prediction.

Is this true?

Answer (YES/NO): NO